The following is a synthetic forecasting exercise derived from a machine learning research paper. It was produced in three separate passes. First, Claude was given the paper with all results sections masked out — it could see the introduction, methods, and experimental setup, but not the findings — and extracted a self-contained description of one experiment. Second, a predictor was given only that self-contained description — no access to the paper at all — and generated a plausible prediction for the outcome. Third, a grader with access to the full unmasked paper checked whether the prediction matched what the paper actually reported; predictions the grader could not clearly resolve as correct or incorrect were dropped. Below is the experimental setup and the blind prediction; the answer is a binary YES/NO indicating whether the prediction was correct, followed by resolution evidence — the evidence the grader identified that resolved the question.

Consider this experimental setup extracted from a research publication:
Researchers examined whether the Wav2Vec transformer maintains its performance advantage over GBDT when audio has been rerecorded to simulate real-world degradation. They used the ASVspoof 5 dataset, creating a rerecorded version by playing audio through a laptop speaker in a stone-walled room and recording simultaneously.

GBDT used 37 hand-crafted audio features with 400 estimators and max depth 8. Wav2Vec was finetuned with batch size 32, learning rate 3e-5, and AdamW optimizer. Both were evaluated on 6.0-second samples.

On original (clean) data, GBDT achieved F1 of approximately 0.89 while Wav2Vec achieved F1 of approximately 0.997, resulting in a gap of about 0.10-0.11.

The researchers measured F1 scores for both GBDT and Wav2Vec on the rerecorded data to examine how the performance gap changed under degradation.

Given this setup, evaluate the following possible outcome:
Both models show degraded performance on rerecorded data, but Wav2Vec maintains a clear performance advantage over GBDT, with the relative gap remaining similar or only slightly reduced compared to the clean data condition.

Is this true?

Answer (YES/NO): NO